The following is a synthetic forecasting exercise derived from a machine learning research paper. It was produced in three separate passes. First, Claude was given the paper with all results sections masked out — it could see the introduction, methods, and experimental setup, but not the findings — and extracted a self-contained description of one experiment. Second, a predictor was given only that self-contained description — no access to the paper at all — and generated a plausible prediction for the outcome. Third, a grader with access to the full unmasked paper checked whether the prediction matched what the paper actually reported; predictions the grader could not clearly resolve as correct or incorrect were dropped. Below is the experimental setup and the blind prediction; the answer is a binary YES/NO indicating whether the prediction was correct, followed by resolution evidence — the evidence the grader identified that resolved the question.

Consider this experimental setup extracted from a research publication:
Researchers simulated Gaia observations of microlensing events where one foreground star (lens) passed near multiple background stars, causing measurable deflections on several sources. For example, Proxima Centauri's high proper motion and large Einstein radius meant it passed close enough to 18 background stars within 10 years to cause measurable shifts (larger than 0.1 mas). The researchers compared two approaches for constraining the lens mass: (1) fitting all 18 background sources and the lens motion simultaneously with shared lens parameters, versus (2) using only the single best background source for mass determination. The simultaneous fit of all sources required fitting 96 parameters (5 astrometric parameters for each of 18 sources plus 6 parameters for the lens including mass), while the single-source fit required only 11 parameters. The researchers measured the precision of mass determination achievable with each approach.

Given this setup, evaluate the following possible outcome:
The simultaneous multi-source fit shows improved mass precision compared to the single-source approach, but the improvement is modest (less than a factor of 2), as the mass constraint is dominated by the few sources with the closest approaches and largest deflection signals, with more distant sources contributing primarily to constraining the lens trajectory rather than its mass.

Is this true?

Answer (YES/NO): YES